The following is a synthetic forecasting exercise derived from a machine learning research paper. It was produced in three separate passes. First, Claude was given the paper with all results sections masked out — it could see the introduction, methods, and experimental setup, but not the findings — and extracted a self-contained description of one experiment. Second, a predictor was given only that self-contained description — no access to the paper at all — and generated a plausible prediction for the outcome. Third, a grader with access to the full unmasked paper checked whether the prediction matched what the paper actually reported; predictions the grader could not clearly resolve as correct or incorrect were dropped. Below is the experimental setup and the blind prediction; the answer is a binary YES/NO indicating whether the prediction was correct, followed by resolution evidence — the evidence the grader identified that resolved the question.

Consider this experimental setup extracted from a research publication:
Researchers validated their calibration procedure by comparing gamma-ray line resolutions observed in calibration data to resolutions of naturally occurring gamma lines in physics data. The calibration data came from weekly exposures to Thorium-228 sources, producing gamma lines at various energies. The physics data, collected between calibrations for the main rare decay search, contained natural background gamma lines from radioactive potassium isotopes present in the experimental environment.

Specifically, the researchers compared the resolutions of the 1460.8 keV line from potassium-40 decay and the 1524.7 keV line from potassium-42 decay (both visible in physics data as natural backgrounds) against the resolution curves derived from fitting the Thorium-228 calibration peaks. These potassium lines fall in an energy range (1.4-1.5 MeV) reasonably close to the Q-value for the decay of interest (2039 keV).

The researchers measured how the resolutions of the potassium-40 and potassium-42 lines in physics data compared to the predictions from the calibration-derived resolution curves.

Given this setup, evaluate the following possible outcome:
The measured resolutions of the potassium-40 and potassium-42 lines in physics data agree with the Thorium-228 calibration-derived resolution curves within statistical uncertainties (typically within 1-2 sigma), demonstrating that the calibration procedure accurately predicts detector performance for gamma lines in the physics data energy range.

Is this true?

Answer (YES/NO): YES